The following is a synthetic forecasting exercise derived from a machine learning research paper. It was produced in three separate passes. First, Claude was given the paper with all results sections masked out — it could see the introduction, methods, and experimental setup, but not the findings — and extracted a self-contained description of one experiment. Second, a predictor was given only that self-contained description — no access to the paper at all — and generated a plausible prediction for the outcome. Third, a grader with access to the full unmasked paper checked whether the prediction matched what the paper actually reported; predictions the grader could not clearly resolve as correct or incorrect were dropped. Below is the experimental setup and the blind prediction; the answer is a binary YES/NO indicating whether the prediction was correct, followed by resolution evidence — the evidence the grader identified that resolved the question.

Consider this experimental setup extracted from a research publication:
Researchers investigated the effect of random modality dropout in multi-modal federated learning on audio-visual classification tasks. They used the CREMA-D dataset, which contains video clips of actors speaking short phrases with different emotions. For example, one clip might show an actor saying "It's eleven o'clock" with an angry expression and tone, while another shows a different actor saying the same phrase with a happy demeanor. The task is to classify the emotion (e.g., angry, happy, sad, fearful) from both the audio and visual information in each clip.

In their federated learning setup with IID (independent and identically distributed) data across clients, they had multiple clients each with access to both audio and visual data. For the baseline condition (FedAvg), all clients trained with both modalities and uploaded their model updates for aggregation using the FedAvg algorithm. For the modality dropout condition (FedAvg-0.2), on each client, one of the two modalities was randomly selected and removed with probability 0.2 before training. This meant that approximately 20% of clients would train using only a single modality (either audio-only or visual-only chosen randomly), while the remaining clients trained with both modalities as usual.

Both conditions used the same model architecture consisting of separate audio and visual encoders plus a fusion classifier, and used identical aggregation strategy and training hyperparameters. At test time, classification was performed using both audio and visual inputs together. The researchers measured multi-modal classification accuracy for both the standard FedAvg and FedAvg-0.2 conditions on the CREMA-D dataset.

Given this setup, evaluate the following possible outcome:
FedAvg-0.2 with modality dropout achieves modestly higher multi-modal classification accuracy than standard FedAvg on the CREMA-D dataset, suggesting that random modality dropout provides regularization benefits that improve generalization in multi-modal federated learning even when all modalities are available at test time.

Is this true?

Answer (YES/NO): YES